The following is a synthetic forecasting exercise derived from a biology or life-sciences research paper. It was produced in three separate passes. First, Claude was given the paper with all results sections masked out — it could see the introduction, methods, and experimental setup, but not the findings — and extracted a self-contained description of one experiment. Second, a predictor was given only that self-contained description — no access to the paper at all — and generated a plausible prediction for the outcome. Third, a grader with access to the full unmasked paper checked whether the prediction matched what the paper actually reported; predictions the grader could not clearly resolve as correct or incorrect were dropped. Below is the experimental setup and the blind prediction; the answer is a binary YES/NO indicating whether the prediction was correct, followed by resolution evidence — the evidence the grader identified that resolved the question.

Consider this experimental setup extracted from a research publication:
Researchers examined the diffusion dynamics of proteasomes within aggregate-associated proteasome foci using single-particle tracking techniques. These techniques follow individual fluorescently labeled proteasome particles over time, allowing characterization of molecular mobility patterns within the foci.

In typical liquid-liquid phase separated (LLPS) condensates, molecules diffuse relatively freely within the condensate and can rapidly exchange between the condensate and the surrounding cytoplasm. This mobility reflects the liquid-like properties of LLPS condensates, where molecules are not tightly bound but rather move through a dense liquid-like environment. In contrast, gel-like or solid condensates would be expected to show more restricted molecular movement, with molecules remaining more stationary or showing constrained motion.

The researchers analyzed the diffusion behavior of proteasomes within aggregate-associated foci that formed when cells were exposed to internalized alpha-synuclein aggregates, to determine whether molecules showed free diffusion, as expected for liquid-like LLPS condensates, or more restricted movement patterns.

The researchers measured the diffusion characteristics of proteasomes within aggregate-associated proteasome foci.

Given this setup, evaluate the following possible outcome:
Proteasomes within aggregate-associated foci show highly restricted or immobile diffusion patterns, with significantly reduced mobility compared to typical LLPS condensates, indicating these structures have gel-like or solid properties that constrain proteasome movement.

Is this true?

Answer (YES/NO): YES